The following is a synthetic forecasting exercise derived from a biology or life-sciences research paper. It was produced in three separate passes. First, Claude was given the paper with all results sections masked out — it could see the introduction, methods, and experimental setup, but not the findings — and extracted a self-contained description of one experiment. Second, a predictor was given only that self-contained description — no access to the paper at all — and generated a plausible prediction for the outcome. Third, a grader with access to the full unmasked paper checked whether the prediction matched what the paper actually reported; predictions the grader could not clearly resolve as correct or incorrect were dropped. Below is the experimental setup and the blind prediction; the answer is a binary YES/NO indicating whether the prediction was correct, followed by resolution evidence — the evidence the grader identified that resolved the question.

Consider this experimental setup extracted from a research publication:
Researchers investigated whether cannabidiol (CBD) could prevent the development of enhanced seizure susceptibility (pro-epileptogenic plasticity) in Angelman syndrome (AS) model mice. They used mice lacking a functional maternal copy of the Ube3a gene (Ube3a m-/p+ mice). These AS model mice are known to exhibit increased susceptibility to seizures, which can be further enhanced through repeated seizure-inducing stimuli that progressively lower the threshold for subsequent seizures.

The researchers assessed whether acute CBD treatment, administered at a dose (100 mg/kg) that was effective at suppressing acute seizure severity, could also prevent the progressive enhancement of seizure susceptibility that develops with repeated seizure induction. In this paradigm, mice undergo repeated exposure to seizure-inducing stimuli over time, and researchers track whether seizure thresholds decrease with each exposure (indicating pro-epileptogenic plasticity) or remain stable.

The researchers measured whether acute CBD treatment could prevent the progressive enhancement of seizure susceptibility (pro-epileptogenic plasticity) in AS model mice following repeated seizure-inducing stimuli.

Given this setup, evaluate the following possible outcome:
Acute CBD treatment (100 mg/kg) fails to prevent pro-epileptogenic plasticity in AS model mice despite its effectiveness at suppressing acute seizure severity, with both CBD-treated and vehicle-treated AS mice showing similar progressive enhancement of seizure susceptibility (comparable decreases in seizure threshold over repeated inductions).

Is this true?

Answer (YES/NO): YES